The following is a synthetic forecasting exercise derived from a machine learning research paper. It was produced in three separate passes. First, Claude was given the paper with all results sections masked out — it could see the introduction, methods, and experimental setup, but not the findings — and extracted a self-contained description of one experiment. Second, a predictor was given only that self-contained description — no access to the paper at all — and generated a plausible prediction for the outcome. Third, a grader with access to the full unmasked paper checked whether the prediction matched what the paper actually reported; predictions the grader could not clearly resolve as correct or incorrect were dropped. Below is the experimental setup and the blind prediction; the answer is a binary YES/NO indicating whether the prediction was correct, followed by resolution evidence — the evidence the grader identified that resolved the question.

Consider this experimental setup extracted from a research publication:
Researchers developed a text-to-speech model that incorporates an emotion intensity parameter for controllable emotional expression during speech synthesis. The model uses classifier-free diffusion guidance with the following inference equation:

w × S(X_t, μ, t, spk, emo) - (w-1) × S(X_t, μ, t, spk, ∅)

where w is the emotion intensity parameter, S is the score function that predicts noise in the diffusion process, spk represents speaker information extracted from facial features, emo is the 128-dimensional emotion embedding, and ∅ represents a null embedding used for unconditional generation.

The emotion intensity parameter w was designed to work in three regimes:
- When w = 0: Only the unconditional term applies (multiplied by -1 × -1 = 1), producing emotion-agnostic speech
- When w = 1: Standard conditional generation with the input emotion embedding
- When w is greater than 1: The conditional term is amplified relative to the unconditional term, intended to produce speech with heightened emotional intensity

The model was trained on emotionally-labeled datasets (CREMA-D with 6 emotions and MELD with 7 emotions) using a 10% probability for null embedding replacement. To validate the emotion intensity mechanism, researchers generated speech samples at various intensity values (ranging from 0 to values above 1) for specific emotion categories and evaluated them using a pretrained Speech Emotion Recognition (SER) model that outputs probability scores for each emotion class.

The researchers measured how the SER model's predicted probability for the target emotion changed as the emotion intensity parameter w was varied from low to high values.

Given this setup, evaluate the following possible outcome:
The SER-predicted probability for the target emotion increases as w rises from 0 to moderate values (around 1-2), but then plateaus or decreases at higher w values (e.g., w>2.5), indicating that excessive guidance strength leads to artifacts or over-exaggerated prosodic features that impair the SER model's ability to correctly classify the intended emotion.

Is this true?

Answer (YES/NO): NO